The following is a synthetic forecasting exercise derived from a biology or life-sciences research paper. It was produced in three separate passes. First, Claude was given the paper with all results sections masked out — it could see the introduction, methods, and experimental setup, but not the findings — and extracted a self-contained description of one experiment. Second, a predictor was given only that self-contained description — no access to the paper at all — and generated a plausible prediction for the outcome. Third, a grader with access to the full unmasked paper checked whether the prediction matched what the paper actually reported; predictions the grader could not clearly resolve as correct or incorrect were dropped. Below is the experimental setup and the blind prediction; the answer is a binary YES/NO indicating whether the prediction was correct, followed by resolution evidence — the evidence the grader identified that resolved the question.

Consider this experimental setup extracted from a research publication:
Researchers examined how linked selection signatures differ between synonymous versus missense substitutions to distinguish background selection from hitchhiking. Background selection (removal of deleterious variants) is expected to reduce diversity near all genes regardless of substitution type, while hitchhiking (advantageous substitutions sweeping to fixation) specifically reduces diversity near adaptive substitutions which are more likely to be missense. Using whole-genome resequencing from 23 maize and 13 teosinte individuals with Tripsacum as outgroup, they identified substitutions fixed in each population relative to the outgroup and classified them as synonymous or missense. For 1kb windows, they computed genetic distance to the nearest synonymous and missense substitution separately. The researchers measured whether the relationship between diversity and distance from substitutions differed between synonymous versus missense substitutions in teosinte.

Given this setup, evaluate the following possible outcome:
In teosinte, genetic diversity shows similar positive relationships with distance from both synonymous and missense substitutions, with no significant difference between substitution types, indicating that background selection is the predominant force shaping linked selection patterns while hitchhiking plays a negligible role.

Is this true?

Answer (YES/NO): YES